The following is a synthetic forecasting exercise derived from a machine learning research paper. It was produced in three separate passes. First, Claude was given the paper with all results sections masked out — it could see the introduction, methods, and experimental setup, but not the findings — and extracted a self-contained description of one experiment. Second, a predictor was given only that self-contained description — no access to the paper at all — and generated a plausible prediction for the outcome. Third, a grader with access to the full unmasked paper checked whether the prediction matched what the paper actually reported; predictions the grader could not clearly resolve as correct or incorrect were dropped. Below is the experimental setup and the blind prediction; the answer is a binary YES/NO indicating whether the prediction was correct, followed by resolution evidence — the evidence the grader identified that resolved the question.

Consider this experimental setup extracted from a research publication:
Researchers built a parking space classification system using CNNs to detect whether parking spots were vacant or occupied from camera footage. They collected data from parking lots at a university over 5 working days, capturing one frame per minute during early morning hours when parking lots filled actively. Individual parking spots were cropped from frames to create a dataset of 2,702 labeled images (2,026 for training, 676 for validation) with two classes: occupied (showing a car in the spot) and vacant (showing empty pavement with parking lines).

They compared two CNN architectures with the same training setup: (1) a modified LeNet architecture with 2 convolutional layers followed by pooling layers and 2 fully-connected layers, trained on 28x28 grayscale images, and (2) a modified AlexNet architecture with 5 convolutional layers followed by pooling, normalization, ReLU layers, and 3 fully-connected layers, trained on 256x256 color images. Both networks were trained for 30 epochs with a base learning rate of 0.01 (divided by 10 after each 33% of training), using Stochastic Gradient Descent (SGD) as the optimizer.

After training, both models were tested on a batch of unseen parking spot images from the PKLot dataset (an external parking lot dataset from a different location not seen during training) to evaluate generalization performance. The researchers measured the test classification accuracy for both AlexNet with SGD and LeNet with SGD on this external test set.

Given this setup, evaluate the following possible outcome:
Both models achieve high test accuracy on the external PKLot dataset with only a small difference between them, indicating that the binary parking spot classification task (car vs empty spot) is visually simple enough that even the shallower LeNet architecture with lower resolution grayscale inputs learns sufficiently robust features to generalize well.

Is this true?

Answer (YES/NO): YES